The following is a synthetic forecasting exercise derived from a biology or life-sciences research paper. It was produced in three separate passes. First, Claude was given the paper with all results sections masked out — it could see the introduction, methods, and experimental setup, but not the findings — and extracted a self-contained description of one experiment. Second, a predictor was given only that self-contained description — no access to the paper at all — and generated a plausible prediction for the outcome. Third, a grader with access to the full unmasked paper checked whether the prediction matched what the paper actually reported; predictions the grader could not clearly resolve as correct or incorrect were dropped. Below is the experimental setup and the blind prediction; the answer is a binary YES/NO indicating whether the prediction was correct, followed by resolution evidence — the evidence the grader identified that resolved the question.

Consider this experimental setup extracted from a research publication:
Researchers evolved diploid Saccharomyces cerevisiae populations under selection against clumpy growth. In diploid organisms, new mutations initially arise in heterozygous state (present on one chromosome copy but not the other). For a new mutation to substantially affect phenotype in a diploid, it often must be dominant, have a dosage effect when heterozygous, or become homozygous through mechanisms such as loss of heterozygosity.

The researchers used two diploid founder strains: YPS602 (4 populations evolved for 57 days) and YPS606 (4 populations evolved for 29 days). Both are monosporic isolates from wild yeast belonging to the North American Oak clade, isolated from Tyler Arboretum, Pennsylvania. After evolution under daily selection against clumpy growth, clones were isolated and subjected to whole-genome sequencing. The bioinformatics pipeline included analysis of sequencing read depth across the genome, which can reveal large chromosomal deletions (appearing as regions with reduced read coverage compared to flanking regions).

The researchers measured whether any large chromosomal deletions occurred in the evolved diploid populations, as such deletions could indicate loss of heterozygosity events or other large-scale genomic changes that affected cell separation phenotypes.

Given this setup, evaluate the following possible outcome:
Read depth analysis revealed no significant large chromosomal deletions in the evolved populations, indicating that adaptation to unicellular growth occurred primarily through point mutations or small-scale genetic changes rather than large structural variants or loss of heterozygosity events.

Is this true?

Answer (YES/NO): NO